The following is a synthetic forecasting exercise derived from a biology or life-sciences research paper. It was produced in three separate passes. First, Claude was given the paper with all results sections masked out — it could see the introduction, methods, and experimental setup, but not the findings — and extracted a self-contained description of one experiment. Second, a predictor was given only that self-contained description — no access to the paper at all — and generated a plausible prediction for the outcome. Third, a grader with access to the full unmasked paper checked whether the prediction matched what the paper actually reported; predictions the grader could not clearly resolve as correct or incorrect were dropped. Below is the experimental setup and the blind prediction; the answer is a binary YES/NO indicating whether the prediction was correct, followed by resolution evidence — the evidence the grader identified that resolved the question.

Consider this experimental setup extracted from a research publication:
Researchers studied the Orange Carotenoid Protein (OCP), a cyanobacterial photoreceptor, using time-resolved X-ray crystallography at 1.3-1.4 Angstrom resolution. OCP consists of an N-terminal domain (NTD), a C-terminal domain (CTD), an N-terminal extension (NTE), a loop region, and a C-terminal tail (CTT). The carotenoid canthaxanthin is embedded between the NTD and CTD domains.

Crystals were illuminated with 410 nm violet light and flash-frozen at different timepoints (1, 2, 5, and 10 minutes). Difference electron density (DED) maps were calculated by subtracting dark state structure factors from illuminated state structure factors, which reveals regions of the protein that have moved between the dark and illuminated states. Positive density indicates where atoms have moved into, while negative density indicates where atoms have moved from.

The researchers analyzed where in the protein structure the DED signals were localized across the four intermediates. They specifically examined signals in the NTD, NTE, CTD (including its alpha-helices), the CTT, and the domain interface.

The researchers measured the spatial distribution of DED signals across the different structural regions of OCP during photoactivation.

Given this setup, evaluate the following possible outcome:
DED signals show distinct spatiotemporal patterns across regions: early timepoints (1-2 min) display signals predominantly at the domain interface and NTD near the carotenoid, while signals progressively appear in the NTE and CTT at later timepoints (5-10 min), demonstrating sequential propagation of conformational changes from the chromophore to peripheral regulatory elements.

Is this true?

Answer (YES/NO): NO